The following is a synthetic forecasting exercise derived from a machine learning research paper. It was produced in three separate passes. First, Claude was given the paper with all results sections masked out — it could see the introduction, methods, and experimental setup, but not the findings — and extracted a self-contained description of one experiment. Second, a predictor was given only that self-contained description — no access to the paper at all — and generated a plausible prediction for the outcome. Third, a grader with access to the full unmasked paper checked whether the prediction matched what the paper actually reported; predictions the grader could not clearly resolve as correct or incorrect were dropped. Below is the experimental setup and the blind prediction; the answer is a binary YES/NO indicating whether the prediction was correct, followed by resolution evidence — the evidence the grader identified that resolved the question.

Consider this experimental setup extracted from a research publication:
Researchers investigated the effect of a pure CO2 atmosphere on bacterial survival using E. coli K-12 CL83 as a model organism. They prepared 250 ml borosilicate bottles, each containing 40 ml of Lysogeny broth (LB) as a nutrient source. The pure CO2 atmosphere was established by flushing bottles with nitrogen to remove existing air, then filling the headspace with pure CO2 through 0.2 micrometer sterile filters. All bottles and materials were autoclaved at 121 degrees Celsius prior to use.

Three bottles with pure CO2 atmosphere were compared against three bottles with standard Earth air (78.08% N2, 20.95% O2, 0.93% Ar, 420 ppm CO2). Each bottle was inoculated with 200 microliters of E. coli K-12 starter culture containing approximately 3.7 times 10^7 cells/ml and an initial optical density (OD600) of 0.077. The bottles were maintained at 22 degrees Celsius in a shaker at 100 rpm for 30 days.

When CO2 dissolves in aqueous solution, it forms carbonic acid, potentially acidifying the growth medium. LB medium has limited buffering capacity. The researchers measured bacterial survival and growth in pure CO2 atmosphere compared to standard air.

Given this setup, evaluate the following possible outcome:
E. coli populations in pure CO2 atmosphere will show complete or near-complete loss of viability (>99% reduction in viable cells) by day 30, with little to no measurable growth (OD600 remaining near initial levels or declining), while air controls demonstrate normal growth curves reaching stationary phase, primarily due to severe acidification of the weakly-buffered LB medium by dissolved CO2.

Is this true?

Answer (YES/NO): NO